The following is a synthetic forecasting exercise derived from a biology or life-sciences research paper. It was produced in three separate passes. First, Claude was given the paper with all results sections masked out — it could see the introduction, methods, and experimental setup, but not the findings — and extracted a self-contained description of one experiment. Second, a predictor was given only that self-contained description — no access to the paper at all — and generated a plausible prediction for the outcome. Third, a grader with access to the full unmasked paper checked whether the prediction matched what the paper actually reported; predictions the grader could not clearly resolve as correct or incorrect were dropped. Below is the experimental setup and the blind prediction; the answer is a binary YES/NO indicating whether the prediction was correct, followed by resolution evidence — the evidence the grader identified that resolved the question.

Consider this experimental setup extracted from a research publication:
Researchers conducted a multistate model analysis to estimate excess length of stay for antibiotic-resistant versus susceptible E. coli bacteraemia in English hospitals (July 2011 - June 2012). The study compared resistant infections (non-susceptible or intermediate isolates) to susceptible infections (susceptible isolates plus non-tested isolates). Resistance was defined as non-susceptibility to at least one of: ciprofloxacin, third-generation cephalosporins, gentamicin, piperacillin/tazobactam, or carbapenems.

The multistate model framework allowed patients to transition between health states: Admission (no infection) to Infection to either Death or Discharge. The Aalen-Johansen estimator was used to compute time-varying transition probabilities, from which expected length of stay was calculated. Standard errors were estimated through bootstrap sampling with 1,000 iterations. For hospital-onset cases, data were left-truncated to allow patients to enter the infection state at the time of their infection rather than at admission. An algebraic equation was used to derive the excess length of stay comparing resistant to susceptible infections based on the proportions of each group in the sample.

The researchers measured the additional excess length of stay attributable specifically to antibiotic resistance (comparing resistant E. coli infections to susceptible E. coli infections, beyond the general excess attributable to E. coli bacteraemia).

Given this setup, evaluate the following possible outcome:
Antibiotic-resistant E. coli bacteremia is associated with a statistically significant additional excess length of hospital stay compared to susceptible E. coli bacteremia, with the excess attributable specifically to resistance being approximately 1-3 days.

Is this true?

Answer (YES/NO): YES